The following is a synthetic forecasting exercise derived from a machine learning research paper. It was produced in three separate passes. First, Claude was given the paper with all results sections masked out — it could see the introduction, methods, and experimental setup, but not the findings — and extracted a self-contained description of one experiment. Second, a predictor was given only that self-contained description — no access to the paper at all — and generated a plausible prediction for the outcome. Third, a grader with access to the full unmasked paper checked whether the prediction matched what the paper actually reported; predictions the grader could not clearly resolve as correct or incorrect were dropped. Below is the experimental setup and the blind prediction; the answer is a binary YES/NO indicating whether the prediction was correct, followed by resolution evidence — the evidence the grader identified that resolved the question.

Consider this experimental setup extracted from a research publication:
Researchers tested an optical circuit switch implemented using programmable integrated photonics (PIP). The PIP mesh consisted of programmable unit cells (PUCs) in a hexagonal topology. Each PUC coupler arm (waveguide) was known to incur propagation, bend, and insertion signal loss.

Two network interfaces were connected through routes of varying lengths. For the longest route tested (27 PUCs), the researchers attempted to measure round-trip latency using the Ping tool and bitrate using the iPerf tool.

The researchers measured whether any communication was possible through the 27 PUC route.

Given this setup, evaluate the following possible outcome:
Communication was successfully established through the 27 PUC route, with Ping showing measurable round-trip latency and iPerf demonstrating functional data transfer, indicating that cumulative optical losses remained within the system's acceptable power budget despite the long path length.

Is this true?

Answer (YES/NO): NO